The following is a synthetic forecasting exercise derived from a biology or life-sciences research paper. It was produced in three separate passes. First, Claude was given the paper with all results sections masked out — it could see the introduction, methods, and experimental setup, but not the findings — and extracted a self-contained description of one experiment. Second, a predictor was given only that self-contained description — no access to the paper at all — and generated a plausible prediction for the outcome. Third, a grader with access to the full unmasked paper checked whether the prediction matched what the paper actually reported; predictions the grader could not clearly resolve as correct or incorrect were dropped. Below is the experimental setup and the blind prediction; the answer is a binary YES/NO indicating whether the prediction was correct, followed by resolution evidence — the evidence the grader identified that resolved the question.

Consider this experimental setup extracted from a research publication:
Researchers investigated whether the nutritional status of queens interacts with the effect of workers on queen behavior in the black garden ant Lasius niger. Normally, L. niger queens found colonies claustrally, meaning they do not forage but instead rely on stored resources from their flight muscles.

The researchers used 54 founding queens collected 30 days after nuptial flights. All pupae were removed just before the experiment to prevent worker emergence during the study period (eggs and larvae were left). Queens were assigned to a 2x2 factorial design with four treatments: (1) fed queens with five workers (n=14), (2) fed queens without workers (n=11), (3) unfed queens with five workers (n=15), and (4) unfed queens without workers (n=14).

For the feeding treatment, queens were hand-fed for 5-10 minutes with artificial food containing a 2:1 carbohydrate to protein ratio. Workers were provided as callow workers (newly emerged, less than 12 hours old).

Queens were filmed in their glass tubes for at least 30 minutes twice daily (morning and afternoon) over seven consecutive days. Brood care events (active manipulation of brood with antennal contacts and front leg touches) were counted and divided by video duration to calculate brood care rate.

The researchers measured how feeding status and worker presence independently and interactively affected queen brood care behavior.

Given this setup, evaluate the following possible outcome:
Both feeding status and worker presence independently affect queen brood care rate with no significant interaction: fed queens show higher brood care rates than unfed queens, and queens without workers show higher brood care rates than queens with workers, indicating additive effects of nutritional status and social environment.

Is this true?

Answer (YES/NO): NO